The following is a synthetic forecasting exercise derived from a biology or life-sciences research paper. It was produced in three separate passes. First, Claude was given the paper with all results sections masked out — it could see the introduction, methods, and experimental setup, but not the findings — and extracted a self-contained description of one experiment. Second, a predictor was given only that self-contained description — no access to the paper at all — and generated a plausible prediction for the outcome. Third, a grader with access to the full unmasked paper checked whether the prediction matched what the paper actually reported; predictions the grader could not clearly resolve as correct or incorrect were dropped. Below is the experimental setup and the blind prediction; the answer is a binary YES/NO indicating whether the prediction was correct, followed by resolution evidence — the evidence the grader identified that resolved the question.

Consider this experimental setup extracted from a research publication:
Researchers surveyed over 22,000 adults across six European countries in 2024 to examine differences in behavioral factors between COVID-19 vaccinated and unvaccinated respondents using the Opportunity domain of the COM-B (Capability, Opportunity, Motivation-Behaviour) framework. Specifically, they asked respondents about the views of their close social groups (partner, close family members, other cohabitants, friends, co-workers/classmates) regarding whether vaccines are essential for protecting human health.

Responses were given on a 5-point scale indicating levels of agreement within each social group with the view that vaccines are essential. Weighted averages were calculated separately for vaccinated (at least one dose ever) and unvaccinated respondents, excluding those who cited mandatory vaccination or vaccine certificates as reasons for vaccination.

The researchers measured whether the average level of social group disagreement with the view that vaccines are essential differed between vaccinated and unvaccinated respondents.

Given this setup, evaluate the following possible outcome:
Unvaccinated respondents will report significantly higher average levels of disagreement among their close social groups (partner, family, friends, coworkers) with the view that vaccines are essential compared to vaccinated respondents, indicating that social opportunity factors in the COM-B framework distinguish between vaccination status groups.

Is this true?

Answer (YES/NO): YES